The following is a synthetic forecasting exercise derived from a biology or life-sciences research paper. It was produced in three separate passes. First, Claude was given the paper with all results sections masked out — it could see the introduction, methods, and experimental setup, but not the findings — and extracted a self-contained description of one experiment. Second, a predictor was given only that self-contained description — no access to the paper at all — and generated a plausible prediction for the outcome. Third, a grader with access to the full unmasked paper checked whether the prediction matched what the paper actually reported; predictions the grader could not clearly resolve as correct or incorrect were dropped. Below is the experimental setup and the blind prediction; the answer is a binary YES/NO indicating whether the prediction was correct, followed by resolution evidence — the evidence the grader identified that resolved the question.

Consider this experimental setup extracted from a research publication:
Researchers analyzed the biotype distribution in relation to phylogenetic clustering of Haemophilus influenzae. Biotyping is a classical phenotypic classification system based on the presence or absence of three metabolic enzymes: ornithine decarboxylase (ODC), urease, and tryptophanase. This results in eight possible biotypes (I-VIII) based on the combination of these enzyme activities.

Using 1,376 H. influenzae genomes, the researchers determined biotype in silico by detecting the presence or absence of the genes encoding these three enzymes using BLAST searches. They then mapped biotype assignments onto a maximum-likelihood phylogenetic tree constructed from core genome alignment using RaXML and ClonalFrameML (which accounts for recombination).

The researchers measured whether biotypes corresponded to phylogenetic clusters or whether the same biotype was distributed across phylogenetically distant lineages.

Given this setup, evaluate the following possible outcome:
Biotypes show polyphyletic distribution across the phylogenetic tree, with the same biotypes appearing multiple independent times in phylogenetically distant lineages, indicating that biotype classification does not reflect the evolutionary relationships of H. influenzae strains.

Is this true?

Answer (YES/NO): YES